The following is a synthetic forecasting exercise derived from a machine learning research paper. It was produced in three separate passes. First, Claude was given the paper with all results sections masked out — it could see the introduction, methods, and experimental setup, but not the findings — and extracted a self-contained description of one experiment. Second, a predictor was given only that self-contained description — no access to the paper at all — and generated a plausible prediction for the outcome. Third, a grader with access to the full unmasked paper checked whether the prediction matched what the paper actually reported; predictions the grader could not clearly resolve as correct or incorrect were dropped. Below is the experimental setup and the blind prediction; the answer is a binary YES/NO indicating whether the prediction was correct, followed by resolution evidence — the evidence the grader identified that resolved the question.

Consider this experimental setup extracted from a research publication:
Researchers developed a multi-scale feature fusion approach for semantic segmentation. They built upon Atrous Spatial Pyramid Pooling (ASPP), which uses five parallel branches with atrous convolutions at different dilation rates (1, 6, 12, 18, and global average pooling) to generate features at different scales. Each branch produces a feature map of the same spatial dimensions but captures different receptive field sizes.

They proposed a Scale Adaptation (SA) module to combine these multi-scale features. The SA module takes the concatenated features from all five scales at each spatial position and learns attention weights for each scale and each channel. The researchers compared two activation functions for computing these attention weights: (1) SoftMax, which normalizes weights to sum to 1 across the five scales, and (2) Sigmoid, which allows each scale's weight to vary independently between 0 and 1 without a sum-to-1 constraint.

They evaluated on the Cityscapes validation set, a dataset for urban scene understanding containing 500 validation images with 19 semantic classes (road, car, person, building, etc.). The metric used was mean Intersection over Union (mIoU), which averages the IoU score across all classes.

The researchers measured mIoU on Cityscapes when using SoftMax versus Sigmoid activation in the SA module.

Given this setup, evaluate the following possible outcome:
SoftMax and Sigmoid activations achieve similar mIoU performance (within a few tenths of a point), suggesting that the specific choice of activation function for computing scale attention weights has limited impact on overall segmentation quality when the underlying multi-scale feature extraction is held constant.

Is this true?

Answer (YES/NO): NO